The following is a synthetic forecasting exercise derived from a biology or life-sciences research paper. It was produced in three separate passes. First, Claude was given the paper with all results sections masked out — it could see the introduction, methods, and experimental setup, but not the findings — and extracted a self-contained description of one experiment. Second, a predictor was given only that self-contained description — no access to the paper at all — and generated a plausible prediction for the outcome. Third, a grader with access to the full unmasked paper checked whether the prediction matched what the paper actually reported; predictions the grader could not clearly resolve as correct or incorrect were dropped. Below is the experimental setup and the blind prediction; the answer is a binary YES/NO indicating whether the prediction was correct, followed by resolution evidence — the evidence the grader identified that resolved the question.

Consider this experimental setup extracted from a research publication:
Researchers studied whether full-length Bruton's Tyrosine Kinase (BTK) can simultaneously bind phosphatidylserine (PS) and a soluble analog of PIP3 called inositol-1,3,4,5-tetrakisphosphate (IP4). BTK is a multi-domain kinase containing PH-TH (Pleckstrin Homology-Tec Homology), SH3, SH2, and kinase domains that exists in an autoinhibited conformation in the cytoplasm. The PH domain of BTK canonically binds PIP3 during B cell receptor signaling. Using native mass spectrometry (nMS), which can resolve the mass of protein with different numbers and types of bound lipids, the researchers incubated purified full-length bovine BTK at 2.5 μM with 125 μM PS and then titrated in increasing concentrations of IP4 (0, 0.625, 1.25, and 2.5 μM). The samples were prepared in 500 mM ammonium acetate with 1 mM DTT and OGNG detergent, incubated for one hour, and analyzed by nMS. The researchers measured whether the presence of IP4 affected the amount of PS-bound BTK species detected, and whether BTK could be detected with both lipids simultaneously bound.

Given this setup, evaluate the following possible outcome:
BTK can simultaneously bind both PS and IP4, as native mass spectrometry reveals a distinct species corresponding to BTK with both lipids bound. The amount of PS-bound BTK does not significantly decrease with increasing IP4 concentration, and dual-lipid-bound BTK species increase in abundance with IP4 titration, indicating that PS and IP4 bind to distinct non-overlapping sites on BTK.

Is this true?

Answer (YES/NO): YES